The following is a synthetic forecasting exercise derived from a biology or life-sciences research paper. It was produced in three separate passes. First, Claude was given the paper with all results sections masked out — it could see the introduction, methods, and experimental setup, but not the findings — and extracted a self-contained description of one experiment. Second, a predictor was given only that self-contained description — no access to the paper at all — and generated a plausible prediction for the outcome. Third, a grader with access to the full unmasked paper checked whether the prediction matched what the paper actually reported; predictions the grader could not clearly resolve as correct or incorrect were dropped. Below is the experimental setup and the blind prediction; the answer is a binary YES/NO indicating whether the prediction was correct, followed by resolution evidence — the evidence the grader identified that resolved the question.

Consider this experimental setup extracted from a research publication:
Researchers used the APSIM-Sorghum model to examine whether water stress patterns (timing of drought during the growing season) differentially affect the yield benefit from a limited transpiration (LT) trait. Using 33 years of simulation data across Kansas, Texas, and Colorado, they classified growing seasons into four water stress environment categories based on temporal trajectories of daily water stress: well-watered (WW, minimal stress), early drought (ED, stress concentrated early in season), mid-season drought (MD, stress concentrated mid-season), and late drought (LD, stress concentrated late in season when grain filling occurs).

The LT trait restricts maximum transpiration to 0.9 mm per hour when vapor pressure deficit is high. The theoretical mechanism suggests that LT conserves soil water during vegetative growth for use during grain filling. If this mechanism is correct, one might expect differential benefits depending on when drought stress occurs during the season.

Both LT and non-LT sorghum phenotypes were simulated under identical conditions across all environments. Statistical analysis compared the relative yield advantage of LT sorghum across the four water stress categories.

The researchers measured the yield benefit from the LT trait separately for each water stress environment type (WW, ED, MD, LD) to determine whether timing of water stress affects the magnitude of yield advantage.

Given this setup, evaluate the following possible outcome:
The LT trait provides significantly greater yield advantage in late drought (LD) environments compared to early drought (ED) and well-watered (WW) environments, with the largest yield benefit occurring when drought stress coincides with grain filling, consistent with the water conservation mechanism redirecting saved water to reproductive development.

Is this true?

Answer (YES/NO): NO